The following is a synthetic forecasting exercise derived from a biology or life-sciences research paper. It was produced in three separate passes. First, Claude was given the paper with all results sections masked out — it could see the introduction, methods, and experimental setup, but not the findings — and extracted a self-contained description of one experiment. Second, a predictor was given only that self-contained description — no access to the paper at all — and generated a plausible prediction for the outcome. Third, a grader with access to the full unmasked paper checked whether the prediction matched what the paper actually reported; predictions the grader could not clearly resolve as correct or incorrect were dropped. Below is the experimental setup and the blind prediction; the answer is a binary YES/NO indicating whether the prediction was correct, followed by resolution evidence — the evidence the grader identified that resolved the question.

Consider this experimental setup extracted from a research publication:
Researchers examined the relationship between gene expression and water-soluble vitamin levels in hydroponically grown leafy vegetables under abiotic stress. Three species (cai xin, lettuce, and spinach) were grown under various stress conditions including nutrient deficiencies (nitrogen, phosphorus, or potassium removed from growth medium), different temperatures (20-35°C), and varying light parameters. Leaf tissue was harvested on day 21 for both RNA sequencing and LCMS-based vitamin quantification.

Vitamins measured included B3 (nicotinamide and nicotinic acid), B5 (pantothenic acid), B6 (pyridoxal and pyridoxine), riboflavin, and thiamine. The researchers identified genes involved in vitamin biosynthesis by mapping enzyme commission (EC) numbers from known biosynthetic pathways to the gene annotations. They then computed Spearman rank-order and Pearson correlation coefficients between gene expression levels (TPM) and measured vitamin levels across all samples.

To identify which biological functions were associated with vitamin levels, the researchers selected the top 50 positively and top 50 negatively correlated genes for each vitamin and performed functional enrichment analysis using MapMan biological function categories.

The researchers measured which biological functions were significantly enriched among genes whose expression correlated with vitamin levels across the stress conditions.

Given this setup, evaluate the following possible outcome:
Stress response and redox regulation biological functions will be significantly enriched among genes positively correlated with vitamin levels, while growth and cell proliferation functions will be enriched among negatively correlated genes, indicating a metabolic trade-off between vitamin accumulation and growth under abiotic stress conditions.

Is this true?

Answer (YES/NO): NO